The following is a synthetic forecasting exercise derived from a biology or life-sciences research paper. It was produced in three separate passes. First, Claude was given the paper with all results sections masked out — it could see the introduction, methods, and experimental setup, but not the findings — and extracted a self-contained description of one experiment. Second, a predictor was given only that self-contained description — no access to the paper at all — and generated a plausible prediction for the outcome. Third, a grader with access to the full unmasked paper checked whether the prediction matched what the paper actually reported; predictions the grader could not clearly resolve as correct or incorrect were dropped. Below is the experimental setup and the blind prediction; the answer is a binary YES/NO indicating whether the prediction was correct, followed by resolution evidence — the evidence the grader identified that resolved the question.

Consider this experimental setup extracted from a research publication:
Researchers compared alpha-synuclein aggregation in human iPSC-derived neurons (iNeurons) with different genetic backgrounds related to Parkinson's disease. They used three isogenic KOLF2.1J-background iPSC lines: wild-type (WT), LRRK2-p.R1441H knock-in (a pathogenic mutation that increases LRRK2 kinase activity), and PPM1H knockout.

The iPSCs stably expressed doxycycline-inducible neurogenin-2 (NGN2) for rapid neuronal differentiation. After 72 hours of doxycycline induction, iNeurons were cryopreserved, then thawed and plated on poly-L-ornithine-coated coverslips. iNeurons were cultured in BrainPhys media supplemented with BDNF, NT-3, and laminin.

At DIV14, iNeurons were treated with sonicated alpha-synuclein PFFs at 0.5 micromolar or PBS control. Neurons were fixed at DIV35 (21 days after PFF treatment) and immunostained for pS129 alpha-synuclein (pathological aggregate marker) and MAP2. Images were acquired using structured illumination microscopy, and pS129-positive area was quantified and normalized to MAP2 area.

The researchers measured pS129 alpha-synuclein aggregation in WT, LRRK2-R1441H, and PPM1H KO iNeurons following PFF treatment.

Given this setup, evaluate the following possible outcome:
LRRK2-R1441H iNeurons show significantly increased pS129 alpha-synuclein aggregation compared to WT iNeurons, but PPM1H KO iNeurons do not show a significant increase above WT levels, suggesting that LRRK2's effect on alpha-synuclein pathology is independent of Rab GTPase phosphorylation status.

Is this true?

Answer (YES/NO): NO